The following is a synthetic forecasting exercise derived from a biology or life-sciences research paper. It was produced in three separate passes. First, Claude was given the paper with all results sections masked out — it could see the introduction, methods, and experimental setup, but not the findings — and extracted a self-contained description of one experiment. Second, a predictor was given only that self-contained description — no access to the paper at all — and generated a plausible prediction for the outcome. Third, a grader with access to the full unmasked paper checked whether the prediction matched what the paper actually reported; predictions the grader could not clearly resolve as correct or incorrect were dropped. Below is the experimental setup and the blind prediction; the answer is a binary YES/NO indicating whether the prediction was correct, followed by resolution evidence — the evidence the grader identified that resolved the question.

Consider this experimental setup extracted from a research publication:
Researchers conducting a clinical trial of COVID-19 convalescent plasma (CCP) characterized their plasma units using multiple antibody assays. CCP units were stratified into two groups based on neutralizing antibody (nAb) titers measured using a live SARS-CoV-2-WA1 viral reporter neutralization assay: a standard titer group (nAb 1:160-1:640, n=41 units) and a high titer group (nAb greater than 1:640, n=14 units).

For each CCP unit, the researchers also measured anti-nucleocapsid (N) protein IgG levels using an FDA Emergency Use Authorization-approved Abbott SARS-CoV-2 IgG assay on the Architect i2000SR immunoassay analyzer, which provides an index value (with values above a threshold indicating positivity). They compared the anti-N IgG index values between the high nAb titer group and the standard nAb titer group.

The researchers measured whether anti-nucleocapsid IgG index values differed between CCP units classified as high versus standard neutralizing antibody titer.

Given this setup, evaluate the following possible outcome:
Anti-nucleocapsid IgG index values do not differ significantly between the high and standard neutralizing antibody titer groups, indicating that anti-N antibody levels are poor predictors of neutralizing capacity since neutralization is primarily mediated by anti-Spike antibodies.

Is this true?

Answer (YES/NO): YES